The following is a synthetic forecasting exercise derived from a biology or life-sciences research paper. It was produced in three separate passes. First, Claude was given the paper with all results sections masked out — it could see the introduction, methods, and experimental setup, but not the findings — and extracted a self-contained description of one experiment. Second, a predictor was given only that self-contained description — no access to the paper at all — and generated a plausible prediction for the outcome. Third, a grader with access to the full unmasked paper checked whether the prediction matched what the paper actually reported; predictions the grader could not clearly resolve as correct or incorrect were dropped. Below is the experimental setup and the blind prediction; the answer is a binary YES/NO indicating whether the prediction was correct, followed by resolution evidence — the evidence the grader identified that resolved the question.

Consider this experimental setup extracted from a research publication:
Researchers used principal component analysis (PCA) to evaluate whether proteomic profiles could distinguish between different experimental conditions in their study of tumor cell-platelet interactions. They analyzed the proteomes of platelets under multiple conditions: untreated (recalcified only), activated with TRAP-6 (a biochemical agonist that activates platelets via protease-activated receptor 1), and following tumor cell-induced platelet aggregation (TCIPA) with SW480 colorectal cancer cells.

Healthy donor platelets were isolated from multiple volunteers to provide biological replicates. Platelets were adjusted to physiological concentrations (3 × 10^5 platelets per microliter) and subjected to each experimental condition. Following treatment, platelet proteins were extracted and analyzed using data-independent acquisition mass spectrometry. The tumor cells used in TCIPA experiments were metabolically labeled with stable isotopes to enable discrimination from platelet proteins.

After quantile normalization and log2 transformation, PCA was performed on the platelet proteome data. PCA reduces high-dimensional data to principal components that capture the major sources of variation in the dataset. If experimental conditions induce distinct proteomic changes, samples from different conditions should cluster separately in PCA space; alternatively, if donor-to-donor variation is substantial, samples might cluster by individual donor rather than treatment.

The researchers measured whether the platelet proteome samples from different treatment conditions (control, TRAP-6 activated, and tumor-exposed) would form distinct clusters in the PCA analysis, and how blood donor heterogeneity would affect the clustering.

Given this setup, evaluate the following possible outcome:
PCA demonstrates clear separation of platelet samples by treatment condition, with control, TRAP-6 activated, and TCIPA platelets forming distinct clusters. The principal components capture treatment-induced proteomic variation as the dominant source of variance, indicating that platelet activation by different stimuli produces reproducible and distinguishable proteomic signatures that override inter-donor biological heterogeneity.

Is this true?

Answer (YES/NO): NO